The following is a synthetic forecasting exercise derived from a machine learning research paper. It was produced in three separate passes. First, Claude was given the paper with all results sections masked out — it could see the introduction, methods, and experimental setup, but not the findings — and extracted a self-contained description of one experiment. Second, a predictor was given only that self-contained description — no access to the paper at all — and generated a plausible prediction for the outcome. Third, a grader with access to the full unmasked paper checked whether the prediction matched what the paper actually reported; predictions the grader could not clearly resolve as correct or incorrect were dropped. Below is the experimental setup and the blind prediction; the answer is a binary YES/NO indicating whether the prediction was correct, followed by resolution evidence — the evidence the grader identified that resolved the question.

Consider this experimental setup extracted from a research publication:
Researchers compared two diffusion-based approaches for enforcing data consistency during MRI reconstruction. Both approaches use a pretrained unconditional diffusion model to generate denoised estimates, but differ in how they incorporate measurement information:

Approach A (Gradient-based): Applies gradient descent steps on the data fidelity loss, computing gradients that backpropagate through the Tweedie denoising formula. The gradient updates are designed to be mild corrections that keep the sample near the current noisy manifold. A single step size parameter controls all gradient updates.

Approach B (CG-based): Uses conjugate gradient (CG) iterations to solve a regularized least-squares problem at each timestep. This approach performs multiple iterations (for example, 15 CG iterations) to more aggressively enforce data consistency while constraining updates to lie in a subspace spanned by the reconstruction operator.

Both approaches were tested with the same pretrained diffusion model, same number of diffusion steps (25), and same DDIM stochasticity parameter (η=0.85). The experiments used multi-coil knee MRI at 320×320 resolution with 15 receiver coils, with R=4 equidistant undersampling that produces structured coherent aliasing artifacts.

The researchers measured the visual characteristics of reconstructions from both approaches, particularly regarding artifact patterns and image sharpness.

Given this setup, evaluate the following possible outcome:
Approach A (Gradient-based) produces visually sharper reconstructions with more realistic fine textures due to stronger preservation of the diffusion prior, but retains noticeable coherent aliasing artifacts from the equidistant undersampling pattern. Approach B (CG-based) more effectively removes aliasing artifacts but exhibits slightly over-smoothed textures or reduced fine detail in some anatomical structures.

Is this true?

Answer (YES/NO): NO